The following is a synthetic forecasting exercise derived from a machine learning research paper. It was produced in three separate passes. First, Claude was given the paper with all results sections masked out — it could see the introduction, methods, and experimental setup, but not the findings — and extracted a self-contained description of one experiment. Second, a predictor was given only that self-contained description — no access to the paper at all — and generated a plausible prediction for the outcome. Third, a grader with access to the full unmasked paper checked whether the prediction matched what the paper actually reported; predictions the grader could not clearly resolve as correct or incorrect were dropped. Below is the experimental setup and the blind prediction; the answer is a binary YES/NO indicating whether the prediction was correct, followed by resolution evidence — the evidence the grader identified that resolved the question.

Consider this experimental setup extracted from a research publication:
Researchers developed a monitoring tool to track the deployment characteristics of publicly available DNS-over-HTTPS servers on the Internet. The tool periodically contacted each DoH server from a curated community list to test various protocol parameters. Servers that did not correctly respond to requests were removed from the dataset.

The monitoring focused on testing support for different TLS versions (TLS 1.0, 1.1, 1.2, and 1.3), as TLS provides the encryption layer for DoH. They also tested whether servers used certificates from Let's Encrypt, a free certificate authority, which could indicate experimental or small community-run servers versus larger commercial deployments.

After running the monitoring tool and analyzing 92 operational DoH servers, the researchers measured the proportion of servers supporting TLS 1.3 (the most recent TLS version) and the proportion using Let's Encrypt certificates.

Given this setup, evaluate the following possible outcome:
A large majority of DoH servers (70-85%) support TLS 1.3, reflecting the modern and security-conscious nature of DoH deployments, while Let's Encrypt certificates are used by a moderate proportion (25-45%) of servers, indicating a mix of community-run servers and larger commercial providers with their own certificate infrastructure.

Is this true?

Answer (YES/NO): NO